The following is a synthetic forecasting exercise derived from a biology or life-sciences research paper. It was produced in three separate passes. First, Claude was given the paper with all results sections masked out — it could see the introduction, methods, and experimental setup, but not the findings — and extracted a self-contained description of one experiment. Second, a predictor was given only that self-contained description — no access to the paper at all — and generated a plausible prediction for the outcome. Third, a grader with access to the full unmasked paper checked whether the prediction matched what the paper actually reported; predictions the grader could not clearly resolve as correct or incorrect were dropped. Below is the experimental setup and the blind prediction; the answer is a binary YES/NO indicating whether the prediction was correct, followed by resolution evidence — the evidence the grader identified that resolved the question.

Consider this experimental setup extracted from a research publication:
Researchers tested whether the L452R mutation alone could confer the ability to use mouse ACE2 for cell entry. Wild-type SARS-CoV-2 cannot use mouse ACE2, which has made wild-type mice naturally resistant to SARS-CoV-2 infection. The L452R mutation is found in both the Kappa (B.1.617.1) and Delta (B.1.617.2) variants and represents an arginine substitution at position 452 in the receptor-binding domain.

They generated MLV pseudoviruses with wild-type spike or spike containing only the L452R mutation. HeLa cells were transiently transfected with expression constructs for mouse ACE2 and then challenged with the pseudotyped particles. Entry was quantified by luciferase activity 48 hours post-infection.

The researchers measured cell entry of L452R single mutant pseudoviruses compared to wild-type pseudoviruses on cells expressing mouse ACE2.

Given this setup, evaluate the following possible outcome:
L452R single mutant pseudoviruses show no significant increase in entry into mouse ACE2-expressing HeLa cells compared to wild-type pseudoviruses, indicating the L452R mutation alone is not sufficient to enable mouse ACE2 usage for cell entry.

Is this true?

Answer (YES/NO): YES